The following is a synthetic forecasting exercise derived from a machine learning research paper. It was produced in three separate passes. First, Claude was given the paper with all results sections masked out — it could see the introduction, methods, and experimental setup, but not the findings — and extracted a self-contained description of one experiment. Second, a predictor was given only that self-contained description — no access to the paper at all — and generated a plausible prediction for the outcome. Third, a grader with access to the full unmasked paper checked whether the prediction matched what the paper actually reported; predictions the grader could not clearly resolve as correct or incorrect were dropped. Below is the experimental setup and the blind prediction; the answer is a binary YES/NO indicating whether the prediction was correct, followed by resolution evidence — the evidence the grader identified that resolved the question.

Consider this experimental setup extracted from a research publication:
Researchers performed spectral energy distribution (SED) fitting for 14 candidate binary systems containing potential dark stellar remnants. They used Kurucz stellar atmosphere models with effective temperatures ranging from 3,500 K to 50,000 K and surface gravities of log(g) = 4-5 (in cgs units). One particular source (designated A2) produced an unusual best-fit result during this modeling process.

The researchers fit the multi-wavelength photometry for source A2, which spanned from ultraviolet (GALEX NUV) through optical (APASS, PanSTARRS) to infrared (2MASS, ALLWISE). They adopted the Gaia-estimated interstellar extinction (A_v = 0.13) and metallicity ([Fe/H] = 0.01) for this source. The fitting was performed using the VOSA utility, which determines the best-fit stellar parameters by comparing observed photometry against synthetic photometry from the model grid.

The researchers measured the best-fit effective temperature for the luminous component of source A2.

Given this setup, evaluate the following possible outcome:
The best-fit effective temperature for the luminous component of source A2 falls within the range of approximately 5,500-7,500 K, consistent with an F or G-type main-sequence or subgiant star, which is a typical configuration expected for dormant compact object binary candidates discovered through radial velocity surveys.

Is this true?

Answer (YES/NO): NO